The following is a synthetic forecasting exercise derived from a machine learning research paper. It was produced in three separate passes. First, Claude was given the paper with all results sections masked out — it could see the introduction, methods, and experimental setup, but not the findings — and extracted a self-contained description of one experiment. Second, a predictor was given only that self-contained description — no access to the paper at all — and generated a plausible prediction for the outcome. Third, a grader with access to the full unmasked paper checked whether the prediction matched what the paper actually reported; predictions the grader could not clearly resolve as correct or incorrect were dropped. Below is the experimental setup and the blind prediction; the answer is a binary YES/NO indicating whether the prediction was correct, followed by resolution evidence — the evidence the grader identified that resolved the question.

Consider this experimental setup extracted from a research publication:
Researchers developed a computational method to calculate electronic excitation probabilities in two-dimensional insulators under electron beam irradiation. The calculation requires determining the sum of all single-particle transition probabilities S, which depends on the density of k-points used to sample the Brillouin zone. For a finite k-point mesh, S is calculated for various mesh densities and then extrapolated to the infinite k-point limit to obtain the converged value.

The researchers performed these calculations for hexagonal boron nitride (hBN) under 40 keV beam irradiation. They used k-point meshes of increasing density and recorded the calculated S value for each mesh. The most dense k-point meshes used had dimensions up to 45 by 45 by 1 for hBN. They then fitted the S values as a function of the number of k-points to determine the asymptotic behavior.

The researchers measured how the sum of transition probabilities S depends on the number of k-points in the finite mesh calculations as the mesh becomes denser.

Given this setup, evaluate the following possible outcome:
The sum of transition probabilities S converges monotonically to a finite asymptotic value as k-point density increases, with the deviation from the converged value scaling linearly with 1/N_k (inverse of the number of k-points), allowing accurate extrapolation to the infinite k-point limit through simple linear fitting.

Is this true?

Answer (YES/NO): NO